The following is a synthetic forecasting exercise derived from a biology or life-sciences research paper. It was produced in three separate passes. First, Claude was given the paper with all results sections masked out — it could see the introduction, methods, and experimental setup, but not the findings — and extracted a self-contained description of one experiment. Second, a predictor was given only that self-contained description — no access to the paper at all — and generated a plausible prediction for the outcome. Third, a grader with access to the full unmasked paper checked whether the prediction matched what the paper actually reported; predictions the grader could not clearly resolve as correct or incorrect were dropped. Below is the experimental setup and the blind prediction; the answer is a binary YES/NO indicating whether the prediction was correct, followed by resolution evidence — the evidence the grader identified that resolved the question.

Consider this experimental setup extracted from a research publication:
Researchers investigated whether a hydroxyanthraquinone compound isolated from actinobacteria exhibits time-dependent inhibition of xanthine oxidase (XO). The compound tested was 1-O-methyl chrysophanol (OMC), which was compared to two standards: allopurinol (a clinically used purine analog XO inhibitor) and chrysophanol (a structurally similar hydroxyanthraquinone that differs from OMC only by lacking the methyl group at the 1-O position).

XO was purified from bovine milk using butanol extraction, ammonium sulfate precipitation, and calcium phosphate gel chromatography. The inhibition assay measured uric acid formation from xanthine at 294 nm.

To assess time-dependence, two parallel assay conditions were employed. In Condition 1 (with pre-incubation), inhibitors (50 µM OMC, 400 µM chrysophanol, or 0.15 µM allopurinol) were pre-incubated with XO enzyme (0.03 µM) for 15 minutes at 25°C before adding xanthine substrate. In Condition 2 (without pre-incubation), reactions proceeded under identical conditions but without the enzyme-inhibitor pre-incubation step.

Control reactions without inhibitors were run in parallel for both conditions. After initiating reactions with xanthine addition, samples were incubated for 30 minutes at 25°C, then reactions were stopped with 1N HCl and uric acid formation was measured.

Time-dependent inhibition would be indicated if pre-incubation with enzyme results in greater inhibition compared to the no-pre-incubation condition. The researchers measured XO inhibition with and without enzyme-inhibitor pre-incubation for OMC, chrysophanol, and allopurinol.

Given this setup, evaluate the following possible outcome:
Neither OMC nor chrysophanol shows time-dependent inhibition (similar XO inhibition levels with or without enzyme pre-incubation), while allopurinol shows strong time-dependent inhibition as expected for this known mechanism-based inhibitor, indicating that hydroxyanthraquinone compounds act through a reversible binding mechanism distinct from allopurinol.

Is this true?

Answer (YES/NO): NO